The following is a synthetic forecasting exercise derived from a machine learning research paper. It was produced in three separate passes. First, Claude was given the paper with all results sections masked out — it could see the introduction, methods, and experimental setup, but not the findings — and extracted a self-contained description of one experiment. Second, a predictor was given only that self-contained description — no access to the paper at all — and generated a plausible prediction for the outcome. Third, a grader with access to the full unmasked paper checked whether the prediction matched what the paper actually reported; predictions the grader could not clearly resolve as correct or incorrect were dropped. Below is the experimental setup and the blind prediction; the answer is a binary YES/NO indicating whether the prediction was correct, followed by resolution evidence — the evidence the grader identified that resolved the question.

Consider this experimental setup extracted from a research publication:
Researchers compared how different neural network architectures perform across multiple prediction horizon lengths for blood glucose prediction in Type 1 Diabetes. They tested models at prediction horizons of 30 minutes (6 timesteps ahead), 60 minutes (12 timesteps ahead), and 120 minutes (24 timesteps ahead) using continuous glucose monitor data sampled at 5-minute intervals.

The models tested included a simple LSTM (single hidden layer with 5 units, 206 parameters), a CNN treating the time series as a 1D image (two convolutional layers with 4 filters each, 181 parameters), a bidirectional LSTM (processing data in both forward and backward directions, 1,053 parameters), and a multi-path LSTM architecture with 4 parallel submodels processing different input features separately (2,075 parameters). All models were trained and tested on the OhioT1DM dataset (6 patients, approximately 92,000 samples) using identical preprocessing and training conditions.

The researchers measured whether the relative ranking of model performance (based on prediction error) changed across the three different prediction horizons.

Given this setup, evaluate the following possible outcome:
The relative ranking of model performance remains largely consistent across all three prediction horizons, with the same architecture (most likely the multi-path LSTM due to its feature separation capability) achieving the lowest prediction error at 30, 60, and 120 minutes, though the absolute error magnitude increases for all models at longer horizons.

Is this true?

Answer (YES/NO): NO